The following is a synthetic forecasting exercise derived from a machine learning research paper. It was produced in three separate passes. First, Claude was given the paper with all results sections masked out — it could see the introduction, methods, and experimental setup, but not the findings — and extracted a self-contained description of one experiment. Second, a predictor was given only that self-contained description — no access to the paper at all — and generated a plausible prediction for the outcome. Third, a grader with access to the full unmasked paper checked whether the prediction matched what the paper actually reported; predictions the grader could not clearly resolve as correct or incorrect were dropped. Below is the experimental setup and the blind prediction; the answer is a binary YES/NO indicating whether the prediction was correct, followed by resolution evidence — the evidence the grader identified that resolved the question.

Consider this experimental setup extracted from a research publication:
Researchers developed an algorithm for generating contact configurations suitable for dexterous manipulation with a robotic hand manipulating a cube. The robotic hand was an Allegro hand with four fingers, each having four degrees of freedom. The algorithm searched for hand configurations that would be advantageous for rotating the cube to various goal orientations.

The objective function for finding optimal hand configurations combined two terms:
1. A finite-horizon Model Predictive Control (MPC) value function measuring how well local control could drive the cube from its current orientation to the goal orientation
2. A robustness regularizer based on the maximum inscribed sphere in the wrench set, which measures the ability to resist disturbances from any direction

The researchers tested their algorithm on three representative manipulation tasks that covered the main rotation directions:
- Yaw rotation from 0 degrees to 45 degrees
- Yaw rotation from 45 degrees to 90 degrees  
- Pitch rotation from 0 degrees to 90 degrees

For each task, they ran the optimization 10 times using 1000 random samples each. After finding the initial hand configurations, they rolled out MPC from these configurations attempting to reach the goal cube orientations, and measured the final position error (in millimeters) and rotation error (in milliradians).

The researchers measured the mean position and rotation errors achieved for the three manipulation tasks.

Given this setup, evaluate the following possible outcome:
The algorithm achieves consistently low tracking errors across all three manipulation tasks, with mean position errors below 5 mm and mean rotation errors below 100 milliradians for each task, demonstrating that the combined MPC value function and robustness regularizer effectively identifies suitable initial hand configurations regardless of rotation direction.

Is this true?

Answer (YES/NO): NO